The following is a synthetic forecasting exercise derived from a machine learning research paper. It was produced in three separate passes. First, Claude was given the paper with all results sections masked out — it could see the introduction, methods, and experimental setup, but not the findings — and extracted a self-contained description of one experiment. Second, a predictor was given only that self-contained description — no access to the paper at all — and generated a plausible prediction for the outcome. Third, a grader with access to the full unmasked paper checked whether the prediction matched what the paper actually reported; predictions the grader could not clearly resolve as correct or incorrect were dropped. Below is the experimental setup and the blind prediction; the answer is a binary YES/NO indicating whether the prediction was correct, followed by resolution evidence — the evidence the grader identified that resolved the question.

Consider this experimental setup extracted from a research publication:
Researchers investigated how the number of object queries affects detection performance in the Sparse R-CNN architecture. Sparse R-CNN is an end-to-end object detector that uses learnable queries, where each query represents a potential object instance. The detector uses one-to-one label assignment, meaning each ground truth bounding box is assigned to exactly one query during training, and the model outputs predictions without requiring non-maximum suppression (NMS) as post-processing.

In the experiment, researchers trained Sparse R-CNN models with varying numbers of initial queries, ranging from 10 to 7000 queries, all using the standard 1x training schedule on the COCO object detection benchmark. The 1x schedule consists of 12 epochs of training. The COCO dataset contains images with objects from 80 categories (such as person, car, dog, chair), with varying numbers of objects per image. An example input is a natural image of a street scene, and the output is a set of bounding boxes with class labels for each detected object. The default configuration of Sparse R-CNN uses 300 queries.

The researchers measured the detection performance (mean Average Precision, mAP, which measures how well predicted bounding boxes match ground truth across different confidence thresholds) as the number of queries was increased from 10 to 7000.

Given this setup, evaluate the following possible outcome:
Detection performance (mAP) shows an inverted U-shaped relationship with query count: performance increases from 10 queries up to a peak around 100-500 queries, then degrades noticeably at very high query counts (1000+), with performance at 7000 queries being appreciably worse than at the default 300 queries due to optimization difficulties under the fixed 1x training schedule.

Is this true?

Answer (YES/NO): NO